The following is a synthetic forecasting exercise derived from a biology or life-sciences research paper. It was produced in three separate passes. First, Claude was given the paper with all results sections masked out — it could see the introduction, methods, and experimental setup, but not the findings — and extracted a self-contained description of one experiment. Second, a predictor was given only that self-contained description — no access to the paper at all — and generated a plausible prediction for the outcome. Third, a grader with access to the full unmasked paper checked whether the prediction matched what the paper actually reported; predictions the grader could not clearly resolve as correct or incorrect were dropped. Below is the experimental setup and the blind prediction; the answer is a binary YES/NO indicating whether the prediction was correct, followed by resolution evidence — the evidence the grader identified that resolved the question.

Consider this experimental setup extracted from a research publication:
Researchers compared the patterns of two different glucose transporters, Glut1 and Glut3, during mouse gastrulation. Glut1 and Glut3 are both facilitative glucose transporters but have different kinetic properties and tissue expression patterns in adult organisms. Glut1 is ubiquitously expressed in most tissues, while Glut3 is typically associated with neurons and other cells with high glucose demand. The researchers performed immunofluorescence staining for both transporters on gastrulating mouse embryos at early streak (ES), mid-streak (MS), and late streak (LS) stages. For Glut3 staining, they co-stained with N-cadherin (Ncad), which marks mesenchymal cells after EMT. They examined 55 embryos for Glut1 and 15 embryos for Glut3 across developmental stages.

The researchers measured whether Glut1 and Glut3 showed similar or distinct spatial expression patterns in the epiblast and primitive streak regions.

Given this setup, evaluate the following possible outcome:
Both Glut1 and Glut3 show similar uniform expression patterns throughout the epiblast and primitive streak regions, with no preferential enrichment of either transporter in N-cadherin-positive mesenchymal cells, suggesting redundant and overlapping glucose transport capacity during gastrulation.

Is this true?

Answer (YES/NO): NO